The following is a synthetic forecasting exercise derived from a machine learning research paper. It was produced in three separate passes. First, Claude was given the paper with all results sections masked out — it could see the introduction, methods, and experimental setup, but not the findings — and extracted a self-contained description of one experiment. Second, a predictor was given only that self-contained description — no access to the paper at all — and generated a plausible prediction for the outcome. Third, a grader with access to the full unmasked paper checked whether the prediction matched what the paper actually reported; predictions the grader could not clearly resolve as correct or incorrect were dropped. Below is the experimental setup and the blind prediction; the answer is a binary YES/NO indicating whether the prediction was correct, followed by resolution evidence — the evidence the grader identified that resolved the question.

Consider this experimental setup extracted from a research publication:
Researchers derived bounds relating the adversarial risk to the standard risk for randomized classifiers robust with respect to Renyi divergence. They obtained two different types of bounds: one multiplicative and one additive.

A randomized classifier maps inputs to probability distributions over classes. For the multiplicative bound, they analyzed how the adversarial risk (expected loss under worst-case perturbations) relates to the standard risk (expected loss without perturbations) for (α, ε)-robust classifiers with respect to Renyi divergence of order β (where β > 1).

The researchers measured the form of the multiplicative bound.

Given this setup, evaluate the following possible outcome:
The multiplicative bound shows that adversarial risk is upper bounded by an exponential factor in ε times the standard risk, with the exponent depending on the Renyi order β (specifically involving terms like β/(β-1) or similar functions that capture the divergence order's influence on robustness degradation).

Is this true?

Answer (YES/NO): NO